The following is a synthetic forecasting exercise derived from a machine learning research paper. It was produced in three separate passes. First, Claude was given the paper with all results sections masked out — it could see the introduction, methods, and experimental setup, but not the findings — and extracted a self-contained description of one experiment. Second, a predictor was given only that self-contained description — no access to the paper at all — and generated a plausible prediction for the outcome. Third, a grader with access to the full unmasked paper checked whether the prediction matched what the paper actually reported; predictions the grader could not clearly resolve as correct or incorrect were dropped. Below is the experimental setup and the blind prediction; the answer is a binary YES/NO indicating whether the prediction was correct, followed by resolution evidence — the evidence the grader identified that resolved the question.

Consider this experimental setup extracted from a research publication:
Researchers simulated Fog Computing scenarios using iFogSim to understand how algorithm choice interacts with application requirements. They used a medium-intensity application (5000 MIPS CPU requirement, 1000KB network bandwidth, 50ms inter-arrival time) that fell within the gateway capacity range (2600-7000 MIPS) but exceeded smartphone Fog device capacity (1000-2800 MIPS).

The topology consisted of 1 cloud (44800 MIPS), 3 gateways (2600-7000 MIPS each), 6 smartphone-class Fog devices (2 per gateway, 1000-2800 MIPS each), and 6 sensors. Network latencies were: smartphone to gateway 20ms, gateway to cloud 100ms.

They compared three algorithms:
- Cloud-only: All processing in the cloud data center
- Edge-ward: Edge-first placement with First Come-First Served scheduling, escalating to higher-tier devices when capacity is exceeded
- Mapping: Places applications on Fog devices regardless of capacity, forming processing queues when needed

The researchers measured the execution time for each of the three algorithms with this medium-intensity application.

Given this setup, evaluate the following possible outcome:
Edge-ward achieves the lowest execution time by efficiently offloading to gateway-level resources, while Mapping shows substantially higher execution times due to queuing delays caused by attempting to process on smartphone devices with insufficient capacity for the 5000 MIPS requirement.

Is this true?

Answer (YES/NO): NO